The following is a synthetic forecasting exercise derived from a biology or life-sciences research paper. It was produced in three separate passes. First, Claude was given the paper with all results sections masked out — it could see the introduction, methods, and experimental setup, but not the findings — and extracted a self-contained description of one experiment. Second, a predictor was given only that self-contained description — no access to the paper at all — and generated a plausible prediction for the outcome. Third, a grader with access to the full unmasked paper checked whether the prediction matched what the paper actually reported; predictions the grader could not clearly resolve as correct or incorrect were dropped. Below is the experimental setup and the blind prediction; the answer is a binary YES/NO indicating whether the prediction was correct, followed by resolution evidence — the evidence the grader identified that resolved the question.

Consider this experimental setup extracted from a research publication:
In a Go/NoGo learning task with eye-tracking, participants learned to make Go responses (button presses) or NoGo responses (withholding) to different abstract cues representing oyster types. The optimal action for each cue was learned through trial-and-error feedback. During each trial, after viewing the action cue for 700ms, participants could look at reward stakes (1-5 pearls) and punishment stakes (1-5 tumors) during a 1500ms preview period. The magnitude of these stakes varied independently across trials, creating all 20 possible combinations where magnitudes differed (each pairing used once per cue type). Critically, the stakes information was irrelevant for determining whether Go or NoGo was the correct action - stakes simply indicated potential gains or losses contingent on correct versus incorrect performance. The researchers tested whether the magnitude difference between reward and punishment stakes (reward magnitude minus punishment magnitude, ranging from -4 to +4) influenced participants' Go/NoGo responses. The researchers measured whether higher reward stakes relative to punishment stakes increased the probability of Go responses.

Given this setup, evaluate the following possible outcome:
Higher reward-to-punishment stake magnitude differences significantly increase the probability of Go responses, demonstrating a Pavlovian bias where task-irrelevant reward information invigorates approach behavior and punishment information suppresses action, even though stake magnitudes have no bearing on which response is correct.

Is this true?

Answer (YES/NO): YES